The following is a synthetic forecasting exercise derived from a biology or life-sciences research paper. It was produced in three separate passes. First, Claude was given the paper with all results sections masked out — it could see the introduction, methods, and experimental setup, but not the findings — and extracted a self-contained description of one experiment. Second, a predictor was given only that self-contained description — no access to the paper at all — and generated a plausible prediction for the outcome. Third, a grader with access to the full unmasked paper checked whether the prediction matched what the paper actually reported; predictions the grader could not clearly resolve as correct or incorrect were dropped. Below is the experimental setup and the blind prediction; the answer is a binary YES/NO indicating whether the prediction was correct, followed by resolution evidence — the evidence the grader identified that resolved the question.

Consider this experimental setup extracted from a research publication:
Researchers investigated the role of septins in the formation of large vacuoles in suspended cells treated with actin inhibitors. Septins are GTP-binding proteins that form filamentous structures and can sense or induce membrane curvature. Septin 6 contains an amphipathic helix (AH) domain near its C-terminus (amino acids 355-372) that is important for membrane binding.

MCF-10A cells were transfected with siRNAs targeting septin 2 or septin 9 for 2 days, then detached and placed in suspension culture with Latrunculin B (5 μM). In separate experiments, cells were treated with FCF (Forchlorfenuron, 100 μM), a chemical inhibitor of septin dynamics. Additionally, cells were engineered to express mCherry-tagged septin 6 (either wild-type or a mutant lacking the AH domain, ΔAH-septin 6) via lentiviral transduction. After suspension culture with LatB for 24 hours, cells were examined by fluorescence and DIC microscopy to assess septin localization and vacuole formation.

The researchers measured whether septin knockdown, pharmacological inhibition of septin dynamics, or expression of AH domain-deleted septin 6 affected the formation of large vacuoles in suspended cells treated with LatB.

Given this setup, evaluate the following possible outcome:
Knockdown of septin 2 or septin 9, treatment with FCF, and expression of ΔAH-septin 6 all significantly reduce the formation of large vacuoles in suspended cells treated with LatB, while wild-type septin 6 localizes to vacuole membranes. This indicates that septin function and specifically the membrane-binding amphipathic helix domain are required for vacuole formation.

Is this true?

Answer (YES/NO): NO